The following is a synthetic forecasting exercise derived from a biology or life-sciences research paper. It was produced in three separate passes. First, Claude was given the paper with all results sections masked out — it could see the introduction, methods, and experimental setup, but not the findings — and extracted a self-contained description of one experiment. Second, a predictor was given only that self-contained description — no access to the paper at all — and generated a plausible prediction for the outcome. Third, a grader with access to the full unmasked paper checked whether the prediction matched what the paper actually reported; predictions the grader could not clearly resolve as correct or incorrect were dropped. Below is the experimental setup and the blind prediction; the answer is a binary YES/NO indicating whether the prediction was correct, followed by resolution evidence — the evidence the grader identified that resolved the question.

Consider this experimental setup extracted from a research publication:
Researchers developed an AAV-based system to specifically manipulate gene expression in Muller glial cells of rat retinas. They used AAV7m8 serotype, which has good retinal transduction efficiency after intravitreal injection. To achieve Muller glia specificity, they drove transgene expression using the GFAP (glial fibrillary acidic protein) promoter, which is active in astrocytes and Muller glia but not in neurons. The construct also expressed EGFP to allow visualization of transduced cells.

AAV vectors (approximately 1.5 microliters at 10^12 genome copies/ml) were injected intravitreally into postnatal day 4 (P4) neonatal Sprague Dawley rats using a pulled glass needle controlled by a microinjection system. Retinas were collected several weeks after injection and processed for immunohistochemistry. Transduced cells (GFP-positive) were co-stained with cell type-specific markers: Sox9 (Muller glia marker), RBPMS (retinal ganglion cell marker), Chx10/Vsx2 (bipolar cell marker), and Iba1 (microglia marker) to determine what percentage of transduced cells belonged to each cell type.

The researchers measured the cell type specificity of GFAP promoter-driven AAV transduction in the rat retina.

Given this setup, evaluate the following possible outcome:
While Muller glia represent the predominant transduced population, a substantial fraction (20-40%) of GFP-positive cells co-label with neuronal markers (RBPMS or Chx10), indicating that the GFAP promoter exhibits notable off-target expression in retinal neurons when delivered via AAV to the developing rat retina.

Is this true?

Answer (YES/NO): NO